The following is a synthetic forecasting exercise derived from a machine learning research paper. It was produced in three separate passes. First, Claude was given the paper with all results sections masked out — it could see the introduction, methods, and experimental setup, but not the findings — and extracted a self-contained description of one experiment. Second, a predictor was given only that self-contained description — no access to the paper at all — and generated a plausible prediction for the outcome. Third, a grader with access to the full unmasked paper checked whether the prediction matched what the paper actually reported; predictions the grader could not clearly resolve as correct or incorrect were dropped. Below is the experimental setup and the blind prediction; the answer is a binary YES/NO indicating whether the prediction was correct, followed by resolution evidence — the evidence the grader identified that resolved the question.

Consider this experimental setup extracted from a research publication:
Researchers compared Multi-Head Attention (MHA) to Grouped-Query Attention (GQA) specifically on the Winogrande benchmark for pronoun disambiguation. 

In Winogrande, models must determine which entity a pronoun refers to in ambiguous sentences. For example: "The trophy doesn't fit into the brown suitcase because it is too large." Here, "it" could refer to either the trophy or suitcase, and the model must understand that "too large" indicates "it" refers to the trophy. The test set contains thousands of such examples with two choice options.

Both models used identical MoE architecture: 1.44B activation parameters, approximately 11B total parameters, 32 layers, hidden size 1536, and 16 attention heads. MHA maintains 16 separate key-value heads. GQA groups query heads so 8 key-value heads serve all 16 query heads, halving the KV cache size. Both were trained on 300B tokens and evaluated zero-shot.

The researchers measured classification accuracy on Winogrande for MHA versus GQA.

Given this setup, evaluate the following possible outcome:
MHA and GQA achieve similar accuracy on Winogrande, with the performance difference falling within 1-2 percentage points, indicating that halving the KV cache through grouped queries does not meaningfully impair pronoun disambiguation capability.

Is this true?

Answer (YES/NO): YES